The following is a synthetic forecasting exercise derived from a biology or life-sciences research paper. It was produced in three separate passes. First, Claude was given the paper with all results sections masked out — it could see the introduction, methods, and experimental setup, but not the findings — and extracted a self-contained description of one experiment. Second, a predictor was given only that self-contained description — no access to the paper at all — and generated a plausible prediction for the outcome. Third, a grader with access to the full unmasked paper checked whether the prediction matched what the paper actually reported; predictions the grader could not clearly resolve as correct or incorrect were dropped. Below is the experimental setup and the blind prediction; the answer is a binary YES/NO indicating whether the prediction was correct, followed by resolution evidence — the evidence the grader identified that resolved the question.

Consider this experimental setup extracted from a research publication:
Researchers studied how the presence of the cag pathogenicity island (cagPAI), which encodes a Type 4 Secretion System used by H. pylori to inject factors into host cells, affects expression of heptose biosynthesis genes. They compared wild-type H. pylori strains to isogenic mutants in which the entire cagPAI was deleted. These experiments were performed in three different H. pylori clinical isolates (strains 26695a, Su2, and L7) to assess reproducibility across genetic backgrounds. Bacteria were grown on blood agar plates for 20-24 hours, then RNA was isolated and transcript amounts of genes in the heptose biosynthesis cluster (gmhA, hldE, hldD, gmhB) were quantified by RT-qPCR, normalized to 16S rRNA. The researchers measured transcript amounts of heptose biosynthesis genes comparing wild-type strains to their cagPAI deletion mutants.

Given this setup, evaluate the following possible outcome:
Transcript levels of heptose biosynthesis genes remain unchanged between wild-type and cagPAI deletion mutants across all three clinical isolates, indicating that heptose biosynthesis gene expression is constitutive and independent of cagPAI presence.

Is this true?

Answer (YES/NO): NO